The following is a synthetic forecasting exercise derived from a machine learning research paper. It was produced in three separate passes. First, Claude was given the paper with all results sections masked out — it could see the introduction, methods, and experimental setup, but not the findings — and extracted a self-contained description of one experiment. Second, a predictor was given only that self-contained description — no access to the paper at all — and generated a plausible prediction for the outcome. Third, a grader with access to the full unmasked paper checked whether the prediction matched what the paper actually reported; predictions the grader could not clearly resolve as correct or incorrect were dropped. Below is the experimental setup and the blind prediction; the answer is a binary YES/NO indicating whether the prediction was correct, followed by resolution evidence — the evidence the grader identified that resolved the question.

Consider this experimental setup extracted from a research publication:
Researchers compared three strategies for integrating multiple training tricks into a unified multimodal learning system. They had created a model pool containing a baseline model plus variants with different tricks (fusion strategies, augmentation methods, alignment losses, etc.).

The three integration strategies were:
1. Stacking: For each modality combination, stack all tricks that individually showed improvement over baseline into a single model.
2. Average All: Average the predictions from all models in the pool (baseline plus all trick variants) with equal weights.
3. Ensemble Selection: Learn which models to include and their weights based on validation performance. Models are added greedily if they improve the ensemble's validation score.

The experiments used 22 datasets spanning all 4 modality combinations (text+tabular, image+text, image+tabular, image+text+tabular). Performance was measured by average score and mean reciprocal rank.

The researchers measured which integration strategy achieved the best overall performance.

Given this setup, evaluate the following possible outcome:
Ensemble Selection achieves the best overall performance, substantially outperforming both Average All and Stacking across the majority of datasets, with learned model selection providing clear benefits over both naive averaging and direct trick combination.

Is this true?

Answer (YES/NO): YES